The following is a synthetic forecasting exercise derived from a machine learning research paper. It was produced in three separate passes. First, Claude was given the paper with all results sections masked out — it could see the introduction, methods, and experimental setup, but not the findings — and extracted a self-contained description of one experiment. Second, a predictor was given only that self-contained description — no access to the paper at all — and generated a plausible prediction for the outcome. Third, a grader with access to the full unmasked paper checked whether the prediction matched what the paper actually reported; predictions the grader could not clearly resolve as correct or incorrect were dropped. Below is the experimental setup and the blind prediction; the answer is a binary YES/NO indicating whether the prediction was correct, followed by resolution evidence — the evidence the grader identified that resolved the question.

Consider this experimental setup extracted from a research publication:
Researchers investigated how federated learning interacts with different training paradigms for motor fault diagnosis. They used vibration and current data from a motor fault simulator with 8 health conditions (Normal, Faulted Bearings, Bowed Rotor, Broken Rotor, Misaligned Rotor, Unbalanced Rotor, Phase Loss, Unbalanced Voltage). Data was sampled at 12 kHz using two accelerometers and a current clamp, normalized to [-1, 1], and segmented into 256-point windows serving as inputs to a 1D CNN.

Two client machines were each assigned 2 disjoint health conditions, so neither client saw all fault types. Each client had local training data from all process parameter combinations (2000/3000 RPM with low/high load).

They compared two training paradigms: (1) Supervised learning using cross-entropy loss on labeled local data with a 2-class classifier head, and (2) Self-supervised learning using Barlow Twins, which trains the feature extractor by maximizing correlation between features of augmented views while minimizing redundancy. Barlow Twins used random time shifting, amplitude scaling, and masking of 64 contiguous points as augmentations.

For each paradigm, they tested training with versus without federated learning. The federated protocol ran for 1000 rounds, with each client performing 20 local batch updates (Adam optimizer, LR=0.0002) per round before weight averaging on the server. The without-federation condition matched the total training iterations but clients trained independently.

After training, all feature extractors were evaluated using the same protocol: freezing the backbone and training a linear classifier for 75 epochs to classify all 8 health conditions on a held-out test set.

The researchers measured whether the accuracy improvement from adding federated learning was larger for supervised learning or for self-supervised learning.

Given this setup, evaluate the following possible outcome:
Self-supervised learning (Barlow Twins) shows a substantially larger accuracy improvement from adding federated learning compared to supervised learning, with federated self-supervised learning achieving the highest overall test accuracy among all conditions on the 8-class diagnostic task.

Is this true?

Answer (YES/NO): NO